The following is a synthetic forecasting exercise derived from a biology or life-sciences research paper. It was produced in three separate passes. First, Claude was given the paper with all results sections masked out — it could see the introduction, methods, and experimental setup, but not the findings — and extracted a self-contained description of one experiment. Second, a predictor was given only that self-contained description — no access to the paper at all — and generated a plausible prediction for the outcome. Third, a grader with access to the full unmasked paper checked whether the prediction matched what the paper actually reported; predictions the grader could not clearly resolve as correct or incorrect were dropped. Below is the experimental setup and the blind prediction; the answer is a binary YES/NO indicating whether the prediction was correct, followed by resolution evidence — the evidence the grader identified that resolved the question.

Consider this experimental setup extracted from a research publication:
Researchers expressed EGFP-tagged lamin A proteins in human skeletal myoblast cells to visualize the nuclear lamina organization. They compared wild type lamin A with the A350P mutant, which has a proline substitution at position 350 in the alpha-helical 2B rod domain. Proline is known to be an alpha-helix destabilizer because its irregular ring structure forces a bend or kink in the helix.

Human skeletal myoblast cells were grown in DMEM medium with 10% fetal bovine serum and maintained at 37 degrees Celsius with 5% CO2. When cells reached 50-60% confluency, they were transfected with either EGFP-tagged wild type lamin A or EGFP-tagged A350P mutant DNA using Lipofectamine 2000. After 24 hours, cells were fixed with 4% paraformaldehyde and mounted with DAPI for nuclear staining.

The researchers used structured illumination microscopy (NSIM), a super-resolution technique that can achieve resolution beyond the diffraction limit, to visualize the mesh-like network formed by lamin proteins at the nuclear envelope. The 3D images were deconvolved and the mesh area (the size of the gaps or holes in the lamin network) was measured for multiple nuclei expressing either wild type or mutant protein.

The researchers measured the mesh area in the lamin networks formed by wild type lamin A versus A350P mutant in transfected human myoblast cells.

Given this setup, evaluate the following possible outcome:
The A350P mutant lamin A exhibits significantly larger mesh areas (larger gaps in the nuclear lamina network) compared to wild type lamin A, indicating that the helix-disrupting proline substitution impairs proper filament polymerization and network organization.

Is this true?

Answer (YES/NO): NO